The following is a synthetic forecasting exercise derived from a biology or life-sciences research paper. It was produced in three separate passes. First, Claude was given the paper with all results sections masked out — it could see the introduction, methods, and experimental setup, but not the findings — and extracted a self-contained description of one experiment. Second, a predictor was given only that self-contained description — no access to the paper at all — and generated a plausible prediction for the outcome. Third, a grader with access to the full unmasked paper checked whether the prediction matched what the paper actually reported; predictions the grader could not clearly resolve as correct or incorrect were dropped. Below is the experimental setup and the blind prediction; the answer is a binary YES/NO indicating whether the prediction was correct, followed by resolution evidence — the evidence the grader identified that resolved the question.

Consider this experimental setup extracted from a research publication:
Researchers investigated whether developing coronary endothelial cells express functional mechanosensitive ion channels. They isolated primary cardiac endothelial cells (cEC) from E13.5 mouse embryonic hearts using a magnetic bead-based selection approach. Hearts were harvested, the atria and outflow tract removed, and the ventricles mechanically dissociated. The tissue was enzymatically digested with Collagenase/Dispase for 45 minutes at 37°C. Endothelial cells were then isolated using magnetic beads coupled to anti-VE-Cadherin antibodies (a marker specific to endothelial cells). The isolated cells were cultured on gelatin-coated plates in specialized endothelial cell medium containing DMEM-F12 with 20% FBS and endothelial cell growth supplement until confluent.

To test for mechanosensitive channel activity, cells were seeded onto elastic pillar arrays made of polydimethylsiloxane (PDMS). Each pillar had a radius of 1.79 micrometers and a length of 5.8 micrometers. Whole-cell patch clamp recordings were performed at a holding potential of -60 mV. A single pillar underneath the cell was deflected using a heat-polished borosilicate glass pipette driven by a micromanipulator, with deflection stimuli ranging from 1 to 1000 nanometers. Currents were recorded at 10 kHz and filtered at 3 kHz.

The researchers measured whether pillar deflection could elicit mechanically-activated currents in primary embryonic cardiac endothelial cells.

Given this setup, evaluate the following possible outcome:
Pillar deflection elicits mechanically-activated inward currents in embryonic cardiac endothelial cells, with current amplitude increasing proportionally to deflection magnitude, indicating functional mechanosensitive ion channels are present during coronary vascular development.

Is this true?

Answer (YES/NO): YES